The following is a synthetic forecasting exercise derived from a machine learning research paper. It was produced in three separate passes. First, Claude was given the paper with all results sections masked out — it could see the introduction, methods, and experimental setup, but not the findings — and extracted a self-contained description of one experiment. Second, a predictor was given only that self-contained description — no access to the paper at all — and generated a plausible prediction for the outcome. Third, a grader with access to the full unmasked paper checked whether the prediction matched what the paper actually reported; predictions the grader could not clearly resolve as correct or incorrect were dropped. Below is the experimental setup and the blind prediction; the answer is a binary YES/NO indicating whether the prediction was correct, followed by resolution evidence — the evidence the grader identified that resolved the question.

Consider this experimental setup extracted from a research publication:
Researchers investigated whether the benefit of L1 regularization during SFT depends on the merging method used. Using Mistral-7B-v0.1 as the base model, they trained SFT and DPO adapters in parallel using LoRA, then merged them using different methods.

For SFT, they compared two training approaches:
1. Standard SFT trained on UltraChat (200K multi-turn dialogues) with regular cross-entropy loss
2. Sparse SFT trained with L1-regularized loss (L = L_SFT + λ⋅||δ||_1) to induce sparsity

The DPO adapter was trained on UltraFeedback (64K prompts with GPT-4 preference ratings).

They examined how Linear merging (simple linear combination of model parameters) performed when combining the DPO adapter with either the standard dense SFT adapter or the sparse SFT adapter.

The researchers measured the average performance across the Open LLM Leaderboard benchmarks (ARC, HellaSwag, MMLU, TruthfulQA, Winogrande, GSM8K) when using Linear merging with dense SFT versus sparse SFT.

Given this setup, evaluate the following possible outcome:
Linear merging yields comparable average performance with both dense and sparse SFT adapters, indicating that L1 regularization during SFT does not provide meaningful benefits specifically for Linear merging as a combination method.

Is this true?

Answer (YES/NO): YES